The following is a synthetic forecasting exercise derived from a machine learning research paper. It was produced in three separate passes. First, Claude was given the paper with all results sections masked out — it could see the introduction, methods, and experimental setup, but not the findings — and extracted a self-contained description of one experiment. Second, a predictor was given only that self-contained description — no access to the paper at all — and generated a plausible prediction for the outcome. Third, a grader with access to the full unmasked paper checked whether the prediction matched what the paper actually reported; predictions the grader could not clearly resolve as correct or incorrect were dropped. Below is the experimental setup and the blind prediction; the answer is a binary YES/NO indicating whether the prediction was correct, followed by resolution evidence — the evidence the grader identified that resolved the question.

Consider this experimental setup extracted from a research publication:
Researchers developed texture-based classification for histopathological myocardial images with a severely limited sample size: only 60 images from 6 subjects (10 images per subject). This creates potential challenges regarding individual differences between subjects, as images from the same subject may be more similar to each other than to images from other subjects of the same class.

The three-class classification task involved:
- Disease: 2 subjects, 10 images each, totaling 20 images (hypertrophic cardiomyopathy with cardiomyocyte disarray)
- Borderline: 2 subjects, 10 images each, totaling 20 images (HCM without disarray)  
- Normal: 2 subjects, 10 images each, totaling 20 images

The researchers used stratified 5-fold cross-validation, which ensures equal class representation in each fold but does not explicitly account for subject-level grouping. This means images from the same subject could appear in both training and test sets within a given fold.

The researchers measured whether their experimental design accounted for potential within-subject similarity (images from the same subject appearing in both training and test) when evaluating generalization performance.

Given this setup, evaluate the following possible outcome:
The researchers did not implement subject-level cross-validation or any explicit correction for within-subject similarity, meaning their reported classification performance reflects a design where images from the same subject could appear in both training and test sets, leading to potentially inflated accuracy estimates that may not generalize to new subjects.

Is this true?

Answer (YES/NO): YES